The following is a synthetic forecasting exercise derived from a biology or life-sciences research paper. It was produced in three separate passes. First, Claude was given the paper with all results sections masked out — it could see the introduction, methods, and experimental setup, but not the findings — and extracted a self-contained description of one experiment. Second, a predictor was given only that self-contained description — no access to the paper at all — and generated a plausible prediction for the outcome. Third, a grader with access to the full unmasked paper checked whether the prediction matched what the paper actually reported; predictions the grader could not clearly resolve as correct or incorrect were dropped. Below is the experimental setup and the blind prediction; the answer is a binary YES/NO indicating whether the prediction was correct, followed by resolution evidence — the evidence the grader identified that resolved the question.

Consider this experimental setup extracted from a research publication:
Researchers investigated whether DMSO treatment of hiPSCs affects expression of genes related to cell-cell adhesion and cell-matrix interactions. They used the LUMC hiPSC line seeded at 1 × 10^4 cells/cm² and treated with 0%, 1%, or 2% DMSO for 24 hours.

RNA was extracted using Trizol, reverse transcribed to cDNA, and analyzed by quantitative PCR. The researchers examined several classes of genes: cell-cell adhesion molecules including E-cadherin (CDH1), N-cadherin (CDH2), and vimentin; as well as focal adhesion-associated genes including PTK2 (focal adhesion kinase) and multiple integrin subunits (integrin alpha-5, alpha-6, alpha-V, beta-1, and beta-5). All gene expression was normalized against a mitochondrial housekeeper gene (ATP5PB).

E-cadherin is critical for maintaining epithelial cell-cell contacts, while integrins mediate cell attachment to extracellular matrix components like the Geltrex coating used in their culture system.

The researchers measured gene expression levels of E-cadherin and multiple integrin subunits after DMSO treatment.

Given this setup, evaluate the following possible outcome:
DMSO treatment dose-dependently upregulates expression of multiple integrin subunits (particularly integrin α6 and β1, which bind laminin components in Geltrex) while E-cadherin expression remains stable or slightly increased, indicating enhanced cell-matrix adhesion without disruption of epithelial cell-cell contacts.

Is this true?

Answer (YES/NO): NO